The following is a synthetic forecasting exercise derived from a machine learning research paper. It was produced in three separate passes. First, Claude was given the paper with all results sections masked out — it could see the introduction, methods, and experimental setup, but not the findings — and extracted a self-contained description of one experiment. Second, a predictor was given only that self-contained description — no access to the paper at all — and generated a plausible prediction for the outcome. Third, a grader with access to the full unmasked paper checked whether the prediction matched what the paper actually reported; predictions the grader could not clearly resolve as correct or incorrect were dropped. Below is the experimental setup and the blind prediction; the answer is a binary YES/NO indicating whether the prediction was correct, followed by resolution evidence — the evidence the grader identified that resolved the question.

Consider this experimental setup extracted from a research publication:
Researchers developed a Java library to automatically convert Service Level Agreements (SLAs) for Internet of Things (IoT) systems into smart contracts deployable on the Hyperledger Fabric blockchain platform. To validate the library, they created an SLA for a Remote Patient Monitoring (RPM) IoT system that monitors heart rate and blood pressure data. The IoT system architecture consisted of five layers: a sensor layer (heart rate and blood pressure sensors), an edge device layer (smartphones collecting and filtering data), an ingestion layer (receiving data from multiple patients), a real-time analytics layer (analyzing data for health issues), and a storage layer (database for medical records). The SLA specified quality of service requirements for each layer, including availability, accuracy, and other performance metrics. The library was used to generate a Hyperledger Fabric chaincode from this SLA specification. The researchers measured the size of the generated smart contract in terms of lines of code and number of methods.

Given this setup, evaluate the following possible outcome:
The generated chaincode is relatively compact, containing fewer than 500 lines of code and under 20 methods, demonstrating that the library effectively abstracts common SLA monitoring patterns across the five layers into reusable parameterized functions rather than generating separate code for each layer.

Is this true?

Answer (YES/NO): NO